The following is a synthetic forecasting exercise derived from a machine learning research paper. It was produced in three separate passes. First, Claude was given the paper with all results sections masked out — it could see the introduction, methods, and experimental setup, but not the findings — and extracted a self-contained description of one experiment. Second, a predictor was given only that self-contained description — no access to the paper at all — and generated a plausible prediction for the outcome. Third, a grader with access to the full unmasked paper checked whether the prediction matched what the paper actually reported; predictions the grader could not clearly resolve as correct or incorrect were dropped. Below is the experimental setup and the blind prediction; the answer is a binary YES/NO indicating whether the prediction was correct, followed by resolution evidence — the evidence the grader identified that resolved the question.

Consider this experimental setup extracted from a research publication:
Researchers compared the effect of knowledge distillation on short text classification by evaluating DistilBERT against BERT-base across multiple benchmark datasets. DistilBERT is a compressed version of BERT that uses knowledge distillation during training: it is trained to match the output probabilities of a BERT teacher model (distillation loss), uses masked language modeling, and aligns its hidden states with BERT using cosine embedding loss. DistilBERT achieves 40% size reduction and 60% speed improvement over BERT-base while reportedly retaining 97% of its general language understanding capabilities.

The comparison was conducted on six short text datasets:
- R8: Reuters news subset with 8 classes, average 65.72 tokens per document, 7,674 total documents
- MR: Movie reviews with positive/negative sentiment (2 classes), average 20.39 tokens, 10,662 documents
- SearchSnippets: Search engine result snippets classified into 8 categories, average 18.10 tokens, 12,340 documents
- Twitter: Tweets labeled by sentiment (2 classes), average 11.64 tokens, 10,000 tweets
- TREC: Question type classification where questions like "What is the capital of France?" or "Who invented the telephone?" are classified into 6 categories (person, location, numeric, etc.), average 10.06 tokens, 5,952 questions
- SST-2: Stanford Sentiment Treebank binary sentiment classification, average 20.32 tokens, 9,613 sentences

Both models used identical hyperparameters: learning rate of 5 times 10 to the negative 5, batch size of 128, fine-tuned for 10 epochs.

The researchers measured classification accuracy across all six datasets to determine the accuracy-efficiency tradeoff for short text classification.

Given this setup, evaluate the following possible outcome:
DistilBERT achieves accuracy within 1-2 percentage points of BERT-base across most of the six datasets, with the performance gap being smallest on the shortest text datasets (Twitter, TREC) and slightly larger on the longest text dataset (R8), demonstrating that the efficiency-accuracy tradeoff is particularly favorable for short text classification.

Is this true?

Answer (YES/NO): NO